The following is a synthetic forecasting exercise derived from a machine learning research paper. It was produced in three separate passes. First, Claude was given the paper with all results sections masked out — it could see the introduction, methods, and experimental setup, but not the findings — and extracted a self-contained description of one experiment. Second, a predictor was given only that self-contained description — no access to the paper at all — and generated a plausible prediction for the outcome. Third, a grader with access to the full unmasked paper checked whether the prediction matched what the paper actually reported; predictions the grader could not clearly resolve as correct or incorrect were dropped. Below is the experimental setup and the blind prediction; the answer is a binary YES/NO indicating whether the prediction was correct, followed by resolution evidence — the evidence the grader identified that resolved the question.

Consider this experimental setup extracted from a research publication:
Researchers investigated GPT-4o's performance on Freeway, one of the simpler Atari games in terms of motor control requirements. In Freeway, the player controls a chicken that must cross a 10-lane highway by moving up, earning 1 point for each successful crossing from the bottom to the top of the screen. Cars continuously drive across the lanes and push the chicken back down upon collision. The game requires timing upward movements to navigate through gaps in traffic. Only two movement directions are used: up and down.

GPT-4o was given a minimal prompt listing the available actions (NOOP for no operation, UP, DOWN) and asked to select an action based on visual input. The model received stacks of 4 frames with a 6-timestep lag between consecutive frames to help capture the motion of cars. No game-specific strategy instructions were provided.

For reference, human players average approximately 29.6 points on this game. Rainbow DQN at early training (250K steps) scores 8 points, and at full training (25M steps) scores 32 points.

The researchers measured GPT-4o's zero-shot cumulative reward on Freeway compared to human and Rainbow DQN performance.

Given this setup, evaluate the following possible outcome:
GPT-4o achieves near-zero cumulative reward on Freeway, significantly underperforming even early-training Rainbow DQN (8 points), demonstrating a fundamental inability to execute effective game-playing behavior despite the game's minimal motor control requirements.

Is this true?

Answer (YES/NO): NO